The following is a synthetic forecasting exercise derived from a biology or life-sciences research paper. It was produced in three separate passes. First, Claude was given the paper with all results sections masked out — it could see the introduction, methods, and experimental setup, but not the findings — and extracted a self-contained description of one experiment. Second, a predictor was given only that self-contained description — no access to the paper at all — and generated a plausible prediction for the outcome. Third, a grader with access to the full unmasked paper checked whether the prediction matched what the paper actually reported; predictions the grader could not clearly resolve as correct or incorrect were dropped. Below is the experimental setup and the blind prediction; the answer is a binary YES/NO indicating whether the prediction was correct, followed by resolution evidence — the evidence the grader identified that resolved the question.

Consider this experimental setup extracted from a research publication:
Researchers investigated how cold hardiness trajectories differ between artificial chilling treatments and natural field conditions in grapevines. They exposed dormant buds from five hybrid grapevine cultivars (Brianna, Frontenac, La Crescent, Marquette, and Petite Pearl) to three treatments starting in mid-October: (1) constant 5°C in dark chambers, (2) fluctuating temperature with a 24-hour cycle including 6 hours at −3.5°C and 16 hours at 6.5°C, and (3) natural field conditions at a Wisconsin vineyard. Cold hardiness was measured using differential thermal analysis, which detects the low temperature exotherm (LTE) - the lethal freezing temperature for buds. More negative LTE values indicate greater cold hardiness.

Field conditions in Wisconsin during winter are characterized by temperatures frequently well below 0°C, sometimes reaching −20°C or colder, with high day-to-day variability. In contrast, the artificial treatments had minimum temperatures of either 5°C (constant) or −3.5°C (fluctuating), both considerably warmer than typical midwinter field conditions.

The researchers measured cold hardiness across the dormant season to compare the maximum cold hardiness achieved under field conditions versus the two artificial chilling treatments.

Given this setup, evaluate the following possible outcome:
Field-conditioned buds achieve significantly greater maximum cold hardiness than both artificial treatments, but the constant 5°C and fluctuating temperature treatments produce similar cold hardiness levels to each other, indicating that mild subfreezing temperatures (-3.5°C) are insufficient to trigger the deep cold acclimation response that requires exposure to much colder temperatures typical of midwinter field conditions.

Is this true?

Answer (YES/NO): NO